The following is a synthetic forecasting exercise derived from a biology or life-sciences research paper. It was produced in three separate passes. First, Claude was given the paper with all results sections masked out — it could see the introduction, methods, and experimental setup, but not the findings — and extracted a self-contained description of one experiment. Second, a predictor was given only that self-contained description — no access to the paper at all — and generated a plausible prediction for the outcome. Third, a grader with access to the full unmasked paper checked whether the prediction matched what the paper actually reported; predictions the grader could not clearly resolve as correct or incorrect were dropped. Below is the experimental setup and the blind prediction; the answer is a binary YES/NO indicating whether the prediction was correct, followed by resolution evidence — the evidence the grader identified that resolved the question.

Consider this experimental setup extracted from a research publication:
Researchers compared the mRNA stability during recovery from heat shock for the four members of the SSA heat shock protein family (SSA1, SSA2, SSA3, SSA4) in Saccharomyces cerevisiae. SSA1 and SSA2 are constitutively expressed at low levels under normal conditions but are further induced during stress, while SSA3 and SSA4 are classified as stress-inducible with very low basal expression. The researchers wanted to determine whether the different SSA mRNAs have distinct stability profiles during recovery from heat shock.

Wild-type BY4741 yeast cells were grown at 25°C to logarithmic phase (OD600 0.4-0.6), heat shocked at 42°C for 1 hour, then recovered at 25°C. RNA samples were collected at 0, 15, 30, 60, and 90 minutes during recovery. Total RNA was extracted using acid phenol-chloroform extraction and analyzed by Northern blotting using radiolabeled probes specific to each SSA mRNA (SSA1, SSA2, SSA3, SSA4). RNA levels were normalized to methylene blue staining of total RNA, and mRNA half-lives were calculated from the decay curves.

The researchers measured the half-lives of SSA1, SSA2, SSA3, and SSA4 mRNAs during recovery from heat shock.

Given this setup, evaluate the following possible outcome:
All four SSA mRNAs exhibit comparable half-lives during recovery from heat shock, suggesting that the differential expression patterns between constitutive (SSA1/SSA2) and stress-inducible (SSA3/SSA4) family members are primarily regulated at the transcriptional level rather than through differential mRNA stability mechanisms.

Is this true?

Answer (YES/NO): NO